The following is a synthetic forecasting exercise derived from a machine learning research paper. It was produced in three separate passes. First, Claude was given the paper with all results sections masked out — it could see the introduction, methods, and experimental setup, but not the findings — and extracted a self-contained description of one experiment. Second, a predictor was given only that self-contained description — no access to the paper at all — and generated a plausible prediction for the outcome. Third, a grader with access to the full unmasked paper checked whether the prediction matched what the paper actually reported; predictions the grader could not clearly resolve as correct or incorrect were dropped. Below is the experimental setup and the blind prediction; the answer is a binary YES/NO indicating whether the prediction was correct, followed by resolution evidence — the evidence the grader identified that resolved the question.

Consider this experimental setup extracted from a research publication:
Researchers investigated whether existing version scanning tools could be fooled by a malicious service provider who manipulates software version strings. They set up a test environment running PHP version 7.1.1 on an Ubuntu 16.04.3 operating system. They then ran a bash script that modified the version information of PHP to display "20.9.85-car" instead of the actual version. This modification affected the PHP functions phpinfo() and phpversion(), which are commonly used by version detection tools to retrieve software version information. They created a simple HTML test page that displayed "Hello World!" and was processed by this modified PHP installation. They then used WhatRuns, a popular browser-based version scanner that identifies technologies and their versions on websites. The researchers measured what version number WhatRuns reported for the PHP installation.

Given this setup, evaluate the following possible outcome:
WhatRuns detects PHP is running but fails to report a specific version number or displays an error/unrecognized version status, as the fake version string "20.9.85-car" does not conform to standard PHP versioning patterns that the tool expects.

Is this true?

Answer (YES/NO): NO